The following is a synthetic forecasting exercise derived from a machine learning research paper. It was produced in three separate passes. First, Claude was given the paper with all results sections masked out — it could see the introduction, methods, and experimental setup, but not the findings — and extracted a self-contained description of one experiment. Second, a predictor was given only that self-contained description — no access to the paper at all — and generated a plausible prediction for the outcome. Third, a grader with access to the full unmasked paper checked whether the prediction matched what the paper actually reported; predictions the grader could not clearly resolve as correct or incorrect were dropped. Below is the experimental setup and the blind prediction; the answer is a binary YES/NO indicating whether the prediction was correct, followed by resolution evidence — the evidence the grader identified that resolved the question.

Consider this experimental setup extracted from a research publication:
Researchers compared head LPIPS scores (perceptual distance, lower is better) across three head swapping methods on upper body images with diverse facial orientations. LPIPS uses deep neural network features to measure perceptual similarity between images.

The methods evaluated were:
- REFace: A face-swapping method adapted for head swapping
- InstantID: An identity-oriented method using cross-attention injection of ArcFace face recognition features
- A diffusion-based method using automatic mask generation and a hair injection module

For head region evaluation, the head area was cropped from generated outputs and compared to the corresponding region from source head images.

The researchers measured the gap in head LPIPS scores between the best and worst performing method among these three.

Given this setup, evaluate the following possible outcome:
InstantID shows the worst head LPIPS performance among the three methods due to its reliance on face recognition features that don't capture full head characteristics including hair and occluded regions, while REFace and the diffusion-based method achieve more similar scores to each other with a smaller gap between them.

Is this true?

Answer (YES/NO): NO